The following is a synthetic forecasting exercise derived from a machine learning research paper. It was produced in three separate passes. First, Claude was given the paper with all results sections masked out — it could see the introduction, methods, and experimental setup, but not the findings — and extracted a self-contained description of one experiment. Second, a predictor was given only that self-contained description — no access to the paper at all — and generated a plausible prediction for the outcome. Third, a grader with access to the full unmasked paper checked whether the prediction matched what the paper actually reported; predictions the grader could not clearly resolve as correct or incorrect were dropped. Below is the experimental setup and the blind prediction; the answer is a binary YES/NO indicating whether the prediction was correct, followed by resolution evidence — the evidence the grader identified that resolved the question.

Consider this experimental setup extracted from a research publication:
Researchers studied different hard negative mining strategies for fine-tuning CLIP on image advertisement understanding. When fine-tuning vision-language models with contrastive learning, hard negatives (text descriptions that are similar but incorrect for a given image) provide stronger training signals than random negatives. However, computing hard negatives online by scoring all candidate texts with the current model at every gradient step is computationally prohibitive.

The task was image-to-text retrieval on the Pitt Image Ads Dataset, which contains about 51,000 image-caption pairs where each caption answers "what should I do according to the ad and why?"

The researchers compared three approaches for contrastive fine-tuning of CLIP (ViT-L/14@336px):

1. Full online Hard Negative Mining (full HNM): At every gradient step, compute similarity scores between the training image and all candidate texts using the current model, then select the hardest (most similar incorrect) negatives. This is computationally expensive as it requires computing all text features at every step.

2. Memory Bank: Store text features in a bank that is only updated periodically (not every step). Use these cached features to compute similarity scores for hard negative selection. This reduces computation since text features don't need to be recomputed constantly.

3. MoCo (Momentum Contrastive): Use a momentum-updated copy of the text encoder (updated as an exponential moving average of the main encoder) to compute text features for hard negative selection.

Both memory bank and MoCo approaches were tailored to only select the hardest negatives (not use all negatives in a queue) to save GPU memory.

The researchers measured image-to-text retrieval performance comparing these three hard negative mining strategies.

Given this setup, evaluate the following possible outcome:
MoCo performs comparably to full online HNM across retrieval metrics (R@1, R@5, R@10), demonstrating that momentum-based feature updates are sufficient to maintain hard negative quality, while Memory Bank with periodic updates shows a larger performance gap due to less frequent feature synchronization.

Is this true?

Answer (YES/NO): NO